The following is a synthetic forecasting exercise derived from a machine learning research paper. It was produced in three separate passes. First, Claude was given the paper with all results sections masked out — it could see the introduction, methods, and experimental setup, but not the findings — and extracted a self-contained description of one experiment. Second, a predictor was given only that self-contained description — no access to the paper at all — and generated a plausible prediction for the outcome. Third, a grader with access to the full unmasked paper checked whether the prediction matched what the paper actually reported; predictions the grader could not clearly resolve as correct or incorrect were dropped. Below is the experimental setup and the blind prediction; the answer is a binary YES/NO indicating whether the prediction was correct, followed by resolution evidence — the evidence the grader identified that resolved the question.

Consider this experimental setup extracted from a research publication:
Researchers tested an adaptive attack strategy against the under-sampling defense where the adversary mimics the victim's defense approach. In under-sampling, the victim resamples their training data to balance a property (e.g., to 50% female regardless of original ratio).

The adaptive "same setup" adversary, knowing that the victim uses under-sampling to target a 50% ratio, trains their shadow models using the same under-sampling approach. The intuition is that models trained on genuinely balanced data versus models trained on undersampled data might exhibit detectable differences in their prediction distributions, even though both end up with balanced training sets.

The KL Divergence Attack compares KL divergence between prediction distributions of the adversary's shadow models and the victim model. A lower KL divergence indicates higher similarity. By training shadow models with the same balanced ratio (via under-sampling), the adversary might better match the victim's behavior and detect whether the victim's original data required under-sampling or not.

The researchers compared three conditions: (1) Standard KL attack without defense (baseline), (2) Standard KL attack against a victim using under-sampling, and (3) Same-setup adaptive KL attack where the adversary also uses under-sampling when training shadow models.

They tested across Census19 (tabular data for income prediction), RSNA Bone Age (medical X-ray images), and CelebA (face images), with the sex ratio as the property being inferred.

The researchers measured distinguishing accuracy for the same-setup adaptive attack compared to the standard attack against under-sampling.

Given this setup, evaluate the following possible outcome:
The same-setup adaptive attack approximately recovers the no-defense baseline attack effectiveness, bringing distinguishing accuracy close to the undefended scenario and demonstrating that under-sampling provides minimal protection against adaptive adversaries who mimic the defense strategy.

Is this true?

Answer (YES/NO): NO